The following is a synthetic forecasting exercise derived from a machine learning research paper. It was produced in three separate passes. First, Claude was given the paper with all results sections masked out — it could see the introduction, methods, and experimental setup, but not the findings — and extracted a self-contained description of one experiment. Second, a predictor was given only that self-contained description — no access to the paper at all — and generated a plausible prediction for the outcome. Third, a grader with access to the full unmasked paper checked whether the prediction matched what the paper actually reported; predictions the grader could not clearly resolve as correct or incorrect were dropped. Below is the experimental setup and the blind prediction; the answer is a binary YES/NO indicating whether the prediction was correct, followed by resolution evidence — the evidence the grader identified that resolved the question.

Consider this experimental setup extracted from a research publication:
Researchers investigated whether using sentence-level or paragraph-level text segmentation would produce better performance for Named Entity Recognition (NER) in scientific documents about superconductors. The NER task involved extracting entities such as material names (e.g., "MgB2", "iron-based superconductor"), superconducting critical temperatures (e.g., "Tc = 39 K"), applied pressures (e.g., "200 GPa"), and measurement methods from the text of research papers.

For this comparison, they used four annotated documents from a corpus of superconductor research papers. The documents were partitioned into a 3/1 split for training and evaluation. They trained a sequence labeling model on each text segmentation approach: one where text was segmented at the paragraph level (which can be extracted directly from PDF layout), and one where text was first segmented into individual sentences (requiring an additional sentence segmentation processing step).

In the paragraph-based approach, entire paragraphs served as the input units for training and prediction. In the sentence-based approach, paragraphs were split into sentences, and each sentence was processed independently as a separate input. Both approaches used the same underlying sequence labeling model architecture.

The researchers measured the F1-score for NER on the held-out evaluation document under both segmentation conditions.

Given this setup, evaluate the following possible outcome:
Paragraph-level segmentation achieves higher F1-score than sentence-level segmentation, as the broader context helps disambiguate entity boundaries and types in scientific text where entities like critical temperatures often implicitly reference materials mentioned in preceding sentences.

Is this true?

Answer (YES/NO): NO